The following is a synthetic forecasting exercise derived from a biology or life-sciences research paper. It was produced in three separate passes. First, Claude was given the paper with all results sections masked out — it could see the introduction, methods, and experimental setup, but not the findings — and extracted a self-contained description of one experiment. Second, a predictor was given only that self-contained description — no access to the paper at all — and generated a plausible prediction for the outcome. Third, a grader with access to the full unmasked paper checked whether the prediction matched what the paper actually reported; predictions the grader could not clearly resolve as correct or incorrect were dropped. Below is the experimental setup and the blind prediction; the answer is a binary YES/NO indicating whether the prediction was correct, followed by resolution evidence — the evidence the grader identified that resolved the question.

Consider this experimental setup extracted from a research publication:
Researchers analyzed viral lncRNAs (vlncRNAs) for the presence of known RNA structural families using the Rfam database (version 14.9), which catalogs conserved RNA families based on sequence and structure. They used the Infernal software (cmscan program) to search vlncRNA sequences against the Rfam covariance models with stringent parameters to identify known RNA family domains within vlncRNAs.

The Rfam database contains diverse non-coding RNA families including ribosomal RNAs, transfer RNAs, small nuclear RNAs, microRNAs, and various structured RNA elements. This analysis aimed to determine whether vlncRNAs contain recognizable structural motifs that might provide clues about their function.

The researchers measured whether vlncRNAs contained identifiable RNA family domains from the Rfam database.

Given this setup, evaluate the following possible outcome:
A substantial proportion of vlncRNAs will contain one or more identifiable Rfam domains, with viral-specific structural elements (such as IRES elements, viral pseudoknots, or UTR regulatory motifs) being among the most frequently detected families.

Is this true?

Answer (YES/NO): NO